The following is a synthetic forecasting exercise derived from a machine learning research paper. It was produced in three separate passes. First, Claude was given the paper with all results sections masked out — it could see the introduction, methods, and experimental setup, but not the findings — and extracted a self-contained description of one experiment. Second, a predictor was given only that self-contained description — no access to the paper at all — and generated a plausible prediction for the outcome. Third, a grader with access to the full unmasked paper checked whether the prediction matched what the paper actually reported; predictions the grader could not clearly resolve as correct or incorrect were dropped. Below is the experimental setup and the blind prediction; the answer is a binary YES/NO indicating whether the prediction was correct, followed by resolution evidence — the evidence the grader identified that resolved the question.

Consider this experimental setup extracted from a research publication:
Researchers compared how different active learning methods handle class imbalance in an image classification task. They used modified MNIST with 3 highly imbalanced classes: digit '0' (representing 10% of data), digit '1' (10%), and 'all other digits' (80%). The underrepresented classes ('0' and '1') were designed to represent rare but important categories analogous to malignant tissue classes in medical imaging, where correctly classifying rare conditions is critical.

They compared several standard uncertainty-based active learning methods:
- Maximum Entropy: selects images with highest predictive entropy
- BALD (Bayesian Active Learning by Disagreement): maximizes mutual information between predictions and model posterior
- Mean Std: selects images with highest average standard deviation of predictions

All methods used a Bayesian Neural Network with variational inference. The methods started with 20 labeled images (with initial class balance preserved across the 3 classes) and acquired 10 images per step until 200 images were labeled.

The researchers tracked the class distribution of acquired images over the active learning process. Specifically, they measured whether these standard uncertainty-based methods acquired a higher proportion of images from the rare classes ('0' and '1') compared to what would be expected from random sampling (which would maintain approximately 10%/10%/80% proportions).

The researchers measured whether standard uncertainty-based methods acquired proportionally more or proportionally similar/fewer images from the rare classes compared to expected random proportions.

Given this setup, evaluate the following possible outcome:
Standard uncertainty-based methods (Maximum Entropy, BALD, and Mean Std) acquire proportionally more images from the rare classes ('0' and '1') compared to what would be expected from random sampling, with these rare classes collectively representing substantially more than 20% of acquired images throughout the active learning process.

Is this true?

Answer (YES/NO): NO